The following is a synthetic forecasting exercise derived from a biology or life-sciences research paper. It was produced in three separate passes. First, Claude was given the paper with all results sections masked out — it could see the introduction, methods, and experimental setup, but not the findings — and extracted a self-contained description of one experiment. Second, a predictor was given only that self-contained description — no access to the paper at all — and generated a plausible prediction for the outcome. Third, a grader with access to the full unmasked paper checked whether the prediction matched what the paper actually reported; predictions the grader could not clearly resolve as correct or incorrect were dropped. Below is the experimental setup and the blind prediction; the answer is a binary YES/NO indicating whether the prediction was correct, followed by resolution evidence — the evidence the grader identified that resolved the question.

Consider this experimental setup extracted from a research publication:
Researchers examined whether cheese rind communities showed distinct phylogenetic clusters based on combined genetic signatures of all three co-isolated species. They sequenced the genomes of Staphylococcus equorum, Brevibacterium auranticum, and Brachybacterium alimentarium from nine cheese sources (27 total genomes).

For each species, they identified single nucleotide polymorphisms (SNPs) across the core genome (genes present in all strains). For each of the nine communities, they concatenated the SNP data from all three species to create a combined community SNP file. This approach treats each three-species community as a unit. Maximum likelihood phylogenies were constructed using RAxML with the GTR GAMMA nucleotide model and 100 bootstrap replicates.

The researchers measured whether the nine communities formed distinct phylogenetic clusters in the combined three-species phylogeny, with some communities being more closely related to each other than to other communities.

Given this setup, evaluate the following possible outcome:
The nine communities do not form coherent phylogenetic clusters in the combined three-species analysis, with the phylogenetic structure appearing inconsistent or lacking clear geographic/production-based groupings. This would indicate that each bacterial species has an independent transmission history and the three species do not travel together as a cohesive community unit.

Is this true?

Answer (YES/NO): NO